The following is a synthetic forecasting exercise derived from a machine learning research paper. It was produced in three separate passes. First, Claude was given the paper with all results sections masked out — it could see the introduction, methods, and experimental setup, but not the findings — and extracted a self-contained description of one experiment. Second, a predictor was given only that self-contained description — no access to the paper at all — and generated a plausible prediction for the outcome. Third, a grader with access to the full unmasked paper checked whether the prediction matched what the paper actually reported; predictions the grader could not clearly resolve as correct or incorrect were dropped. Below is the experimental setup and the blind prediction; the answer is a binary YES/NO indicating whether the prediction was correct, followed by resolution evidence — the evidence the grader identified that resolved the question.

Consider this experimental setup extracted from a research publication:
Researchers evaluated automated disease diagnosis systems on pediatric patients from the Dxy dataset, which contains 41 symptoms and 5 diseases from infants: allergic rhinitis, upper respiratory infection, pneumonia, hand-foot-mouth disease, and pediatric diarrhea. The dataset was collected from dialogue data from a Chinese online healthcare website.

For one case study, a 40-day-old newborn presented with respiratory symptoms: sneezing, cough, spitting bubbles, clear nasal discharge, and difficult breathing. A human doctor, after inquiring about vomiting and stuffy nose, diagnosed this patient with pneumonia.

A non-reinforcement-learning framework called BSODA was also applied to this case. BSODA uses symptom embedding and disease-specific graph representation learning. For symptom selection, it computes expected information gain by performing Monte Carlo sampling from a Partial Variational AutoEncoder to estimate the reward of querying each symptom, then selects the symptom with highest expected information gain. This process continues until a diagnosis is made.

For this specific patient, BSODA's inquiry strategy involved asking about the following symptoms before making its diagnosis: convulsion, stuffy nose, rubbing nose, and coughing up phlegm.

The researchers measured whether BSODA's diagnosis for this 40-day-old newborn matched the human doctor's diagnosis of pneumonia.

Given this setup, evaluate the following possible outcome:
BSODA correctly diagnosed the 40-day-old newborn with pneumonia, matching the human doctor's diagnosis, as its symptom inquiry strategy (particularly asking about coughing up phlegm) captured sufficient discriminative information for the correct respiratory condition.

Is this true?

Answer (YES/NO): NO